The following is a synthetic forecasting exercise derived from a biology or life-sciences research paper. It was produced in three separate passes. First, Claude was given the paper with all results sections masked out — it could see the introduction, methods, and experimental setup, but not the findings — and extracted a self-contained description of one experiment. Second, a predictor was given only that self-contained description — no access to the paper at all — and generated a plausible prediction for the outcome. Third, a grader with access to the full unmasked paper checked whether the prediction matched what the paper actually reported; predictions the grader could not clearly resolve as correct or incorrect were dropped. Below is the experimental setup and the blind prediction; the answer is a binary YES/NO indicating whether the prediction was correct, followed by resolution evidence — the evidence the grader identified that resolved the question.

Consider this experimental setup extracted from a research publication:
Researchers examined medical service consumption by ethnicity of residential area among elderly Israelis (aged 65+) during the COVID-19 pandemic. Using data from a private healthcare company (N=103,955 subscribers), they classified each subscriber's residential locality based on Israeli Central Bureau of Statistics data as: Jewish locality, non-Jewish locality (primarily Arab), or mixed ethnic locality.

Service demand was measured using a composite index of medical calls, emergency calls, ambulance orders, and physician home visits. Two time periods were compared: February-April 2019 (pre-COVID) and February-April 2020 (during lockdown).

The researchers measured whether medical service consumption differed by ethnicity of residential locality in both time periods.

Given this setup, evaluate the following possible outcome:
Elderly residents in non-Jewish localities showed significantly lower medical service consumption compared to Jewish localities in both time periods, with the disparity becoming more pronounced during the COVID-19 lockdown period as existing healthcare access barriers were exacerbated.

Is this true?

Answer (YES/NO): NO